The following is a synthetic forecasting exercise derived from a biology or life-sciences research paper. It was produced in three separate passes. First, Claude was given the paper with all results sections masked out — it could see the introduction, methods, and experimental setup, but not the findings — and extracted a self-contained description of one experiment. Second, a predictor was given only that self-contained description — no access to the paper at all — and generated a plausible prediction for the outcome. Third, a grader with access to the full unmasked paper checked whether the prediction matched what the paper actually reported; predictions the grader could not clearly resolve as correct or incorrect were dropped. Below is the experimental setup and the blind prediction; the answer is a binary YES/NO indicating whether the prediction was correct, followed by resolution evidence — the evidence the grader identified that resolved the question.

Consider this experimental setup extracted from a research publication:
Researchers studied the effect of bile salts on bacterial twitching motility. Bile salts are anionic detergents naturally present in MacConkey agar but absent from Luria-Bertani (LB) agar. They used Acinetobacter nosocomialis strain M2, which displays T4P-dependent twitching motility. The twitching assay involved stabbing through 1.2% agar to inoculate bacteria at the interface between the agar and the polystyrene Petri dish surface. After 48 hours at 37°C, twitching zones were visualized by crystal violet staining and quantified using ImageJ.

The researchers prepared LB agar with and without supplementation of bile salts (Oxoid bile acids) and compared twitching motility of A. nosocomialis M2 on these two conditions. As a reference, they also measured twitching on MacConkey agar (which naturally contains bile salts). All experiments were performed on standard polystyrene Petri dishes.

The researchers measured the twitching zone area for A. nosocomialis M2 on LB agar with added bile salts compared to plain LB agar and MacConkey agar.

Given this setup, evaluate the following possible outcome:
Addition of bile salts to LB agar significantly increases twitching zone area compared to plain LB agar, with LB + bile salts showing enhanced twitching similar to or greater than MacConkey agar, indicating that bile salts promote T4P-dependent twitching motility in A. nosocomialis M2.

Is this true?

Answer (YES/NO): YES